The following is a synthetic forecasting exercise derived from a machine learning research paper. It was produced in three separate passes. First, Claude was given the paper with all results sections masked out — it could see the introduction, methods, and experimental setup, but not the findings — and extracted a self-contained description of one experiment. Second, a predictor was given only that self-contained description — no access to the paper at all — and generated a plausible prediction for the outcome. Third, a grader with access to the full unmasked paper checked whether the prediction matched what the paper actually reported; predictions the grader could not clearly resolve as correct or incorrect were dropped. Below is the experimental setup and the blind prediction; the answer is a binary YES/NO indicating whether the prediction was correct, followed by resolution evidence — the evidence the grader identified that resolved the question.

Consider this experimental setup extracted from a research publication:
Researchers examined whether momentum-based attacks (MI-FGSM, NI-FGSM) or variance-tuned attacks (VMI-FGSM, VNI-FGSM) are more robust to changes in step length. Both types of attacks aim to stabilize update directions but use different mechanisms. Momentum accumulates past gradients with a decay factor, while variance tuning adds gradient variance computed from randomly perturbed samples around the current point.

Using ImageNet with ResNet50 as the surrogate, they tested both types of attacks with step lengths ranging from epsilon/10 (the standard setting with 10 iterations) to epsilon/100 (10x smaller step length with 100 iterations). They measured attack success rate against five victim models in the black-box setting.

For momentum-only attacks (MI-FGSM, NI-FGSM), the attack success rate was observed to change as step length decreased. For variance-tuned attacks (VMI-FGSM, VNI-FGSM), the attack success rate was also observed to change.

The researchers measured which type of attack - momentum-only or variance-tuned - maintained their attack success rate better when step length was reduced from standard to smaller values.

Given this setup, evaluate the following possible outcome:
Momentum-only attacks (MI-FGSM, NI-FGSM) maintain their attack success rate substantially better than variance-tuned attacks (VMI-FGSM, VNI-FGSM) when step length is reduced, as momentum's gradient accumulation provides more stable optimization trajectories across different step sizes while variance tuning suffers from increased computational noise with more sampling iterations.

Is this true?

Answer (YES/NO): NO